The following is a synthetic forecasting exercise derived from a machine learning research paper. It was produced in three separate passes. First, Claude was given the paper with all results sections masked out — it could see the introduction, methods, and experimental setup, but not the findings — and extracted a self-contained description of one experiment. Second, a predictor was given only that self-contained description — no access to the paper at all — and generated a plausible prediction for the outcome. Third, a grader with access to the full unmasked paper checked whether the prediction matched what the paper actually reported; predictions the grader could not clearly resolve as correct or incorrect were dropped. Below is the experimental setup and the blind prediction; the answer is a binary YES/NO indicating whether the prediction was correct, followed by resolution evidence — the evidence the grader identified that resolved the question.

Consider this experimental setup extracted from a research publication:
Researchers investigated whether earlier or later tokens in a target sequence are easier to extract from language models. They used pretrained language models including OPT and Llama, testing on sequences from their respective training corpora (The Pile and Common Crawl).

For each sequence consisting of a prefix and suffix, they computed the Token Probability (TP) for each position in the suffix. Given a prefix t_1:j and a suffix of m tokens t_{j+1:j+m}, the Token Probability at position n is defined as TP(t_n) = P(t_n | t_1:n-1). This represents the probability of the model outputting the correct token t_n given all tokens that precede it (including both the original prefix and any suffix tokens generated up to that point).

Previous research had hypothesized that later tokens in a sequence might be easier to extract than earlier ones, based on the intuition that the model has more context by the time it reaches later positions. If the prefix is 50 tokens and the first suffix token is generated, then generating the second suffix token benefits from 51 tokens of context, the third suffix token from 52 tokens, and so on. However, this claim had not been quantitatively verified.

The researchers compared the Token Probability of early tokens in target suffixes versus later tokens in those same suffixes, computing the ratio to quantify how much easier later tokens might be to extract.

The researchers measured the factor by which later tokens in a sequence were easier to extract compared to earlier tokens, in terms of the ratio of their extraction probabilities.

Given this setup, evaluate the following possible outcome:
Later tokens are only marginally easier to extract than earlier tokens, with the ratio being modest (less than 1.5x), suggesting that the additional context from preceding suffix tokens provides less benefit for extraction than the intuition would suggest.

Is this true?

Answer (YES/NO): NO